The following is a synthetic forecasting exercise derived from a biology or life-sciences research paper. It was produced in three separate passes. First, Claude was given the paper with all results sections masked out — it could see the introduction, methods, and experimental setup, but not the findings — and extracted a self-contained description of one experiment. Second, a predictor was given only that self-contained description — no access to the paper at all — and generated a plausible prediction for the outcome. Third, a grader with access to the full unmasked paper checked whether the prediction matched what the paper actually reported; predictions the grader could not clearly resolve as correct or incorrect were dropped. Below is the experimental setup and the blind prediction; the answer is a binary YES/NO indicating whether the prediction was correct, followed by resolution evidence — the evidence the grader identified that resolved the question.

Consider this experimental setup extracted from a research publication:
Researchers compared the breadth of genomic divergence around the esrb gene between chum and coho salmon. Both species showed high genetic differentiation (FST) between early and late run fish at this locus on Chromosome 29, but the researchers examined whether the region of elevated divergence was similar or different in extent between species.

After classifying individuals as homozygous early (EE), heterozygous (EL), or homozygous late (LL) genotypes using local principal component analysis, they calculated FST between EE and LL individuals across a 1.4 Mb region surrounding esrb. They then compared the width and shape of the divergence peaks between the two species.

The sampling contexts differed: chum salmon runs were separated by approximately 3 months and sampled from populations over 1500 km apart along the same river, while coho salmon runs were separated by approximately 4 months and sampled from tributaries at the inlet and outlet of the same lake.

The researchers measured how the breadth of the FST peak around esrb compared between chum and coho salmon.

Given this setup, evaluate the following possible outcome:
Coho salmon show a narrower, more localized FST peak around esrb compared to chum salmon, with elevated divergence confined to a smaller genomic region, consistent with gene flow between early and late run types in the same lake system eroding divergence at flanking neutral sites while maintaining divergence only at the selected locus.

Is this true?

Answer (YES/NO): NO